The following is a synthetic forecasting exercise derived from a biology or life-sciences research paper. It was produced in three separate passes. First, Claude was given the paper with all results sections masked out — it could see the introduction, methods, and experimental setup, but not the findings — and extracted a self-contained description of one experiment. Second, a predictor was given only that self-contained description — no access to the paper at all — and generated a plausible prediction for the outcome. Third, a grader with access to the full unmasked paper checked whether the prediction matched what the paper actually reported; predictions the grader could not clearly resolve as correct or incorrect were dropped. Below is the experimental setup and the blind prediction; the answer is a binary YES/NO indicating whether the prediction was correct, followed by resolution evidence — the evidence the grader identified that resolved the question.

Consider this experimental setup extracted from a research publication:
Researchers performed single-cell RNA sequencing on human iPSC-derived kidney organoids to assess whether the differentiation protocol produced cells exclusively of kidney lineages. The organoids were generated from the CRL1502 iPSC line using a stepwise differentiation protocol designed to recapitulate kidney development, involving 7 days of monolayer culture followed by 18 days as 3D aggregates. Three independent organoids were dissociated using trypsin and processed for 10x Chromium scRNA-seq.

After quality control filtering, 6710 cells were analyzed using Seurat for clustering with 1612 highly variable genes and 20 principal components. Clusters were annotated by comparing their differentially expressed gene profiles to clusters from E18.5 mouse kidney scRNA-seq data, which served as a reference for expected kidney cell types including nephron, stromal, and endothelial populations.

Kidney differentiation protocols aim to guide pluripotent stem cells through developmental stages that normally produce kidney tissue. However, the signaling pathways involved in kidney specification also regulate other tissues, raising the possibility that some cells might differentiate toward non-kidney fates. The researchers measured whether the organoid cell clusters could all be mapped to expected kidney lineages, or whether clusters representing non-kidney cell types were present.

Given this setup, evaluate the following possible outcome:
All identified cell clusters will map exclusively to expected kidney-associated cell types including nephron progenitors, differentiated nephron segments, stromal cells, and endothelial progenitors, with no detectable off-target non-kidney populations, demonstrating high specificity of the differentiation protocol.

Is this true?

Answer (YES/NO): NO